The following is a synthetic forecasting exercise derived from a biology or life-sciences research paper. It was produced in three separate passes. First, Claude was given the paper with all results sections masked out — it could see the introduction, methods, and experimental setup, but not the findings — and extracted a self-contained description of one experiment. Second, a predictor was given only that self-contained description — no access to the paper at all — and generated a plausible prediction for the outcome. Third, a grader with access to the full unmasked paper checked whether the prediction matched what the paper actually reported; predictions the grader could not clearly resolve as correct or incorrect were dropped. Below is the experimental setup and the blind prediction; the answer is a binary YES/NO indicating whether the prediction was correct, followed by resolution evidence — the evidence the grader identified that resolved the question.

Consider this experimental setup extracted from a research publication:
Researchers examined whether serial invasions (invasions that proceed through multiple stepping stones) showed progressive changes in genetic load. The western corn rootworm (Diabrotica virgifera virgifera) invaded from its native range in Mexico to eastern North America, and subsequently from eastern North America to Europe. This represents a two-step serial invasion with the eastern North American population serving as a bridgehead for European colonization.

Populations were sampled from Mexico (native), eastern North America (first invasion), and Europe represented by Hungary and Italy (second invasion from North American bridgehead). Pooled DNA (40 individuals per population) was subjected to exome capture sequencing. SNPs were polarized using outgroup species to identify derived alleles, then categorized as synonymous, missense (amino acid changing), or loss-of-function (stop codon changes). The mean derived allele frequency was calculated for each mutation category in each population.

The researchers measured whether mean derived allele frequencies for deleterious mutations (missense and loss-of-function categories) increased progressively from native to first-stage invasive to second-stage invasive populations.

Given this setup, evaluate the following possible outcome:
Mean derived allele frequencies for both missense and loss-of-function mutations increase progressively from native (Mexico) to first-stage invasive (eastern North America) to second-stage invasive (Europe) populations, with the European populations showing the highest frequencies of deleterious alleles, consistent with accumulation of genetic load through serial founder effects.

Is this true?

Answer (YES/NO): NO